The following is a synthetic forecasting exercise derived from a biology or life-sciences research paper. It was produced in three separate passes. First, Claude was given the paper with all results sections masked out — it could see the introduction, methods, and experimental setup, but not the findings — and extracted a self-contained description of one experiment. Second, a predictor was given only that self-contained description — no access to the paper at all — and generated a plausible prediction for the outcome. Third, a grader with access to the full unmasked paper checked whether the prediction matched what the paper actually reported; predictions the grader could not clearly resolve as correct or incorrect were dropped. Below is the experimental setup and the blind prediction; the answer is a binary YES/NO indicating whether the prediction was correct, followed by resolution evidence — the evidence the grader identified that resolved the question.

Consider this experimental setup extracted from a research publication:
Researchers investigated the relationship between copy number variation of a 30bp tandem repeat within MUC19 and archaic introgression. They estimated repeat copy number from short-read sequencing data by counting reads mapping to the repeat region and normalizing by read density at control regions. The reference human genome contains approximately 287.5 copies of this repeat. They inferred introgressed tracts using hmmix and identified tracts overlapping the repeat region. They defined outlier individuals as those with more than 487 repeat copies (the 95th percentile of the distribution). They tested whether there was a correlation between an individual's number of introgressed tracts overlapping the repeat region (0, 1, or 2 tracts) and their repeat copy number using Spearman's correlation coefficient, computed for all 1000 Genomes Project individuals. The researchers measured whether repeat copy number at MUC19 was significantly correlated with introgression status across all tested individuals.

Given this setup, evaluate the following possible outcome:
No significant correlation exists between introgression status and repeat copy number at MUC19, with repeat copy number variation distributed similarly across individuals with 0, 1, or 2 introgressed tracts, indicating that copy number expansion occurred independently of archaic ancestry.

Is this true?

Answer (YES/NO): NO